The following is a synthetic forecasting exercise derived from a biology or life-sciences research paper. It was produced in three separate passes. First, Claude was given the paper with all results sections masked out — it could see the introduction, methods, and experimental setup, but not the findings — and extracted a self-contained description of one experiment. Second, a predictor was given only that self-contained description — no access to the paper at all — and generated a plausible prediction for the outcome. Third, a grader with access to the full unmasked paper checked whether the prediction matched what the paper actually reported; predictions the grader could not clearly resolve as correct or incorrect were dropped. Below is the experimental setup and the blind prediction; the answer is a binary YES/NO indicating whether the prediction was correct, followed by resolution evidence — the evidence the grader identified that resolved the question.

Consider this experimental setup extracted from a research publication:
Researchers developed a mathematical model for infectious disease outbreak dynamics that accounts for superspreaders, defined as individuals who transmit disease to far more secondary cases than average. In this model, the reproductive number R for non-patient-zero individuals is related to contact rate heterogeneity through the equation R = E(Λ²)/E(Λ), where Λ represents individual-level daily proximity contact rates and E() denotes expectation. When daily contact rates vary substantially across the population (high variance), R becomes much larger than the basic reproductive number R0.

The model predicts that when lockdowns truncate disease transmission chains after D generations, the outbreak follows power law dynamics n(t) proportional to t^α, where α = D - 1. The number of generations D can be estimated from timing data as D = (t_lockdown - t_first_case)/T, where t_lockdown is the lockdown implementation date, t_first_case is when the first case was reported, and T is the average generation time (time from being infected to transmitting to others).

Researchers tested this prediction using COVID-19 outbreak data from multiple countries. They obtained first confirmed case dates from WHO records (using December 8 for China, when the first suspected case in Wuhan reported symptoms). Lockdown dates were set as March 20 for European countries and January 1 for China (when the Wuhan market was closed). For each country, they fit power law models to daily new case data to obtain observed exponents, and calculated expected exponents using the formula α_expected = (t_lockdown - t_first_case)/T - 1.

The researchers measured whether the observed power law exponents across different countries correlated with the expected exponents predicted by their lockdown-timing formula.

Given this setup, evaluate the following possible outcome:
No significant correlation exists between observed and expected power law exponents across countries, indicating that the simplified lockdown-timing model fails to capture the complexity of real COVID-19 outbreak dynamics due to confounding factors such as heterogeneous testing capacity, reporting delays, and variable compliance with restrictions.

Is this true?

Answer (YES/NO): NO